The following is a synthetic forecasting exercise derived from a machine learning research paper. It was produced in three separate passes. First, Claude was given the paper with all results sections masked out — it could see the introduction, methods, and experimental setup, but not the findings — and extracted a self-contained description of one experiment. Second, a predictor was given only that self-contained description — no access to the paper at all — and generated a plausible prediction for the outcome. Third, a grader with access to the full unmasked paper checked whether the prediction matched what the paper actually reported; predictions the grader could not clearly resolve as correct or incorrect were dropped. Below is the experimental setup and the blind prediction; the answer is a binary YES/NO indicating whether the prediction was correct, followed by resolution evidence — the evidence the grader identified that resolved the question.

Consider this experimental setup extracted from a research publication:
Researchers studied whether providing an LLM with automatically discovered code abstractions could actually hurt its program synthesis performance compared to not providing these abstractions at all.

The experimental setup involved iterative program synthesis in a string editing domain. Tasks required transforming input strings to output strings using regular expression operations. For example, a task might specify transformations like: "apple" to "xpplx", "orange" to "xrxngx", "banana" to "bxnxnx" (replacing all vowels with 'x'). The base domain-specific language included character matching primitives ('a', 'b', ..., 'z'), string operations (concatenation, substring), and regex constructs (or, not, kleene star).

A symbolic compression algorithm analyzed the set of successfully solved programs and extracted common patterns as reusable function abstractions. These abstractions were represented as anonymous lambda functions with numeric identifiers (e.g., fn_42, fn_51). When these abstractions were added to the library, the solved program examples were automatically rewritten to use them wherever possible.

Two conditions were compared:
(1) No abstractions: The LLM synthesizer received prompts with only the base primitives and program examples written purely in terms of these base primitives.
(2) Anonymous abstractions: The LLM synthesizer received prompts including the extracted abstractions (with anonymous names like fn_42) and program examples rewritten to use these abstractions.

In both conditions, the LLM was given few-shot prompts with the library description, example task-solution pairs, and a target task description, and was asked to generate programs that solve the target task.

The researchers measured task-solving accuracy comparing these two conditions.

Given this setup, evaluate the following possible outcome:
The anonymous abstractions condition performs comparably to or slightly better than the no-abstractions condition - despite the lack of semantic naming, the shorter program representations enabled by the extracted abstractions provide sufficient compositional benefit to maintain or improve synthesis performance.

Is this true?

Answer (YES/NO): NO